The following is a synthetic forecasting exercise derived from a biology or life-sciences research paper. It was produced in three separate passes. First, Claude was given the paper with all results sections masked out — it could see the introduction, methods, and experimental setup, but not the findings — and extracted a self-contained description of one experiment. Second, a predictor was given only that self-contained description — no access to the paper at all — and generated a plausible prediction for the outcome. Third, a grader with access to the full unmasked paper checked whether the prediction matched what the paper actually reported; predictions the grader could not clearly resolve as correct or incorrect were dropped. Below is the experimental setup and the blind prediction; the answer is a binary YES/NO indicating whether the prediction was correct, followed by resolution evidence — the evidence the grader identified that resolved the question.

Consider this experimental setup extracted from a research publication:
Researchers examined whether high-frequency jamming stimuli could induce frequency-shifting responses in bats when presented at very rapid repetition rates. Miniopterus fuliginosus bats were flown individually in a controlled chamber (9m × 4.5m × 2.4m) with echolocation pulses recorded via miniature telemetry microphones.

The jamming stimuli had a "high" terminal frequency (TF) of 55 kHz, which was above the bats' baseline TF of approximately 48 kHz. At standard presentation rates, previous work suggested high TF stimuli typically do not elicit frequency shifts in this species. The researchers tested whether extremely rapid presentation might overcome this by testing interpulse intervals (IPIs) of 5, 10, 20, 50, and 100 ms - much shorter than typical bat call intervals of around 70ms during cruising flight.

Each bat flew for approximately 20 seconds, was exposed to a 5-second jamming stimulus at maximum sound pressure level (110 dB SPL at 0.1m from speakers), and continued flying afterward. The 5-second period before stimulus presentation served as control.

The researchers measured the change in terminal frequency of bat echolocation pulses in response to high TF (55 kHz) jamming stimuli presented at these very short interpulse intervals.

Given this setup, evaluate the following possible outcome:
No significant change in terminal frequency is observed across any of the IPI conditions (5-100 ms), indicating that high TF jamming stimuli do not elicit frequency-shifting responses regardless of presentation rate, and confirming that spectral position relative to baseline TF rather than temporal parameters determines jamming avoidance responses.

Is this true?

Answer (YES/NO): YES